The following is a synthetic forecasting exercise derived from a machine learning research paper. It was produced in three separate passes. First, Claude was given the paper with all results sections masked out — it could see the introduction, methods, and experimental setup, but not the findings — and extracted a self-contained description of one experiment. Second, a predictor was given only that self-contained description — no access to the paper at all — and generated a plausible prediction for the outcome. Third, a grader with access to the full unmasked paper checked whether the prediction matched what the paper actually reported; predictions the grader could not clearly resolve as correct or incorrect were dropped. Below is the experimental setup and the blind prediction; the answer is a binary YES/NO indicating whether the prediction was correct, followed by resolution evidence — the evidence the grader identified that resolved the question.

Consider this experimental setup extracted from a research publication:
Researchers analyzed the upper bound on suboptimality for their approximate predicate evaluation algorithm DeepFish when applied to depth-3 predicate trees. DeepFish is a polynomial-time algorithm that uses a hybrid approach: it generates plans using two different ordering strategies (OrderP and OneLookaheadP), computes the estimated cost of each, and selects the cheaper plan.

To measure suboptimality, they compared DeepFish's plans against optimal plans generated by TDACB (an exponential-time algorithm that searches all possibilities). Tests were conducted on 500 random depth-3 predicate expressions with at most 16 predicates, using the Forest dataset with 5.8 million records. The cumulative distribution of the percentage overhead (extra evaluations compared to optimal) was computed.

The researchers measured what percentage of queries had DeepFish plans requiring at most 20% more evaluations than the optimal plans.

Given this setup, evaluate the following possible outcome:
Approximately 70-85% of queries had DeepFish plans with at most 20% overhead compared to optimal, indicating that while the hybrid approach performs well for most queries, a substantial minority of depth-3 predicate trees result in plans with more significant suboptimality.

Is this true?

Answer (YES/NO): NO